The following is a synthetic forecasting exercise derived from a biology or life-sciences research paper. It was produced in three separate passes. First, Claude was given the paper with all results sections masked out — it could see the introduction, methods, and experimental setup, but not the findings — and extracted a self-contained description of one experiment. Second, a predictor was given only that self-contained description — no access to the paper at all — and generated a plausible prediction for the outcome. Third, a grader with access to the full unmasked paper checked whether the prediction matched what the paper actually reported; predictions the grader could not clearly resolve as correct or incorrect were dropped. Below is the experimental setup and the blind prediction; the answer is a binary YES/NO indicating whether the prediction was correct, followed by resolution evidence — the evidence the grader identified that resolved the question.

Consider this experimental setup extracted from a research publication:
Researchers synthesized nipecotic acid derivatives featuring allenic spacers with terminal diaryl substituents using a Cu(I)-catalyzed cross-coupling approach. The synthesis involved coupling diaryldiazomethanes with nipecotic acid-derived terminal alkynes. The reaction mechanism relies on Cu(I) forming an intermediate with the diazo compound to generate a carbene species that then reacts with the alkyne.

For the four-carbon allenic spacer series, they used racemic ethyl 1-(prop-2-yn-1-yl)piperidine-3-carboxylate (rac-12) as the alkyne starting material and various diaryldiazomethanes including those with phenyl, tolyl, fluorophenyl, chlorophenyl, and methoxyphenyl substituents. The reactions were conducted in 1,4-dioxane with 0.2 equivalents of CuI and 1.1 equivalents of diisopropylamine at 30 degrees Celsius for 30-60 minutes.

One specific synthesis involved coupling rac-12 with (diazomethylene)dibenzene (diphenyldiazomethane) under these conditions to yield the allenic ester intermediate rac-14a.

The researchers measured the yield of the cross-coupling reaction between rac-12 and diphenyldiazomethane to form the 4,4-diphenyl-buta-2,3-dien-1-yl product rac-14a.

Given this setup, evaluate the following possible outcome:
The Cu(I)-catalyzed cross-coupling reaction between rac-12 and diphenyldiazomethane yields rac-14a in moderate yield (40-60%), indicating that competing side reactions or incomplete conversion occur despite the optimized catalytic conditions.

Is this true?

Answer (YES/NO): NO